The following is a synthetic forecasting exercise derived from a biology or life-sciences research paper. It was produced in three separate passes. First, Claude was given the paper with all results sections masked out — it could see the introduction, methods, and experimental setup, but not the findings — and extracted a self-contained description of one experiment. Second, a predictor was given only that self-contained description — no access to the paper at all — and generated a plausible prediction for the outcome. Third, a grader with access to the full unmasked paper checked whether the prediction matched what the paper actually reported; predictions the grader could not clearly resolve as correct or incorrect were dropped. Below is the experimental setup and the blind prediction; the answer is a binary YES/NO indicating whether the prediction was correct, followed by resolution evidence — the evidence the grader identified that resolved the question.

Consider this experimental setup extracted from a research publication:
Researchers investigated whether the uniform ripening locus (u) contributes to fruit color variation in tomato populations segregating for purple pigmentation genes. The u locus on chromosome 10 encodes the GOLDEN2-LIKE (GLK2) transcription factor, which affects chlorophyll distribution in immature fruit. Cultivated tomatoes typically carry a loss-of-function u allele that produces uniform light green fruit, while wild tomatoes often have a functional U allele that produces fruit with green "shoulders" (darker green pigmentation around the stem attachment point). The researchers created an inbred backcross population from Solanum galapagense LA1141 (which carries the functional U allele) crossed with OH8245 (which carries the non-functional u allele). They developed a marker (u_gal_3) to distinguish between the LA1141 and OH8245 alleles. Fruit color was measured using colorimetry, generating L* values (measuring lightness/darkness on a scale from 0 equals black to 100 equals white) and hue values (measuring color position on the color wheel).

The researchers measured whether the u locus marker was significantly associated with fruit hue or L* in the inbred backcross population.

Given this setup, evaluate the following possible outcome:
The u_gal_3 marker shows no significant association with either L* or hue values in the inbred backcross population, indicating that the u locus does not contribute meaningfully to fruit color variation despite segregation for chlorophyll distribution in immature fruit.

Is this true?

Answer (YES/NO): NO